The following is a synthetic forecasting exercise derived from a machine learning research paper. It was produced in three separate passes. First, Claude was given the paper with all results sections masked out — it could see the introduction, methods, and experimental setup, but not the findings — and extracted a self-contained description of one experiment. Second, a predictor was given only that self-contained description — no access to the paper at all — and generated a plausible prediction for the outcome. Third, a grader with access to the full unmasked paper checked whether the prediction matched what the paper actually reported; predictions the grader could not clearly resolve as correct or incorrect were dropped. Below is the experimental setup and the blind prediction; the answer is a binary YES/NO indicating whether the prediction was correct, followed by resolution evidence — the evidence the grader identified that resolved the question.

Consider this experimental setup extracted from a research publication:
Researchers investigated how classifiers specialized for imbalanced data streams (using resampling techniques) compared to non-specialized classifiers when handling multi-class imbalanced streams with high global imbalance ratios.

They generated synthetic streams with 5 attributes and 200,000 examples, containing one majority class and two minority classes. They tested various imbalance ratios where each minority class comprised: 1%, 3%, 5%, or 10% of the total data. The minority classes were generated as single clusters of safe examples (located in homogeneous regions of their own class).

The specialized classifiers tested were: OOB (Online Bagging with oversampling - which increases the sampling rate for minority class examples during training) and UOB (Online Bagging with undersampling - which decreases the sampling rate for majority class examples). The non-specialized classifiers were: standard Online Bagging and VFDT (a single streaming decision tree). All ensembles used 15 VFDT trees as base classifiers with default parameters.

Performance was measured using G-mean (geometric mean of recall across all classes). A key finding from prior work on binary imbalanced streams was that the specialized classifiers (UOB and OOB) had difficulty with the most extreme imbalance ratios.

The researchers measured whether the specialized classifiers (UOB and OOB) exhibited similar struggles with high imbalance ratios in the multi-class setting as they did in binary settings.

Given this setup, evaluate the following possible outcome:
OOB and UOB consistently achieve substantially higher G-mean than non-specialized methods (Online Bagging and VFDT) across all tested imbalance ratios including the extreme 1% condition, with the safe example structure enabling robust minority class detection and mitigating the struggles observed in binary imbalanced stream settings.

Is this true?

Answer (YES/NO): YES